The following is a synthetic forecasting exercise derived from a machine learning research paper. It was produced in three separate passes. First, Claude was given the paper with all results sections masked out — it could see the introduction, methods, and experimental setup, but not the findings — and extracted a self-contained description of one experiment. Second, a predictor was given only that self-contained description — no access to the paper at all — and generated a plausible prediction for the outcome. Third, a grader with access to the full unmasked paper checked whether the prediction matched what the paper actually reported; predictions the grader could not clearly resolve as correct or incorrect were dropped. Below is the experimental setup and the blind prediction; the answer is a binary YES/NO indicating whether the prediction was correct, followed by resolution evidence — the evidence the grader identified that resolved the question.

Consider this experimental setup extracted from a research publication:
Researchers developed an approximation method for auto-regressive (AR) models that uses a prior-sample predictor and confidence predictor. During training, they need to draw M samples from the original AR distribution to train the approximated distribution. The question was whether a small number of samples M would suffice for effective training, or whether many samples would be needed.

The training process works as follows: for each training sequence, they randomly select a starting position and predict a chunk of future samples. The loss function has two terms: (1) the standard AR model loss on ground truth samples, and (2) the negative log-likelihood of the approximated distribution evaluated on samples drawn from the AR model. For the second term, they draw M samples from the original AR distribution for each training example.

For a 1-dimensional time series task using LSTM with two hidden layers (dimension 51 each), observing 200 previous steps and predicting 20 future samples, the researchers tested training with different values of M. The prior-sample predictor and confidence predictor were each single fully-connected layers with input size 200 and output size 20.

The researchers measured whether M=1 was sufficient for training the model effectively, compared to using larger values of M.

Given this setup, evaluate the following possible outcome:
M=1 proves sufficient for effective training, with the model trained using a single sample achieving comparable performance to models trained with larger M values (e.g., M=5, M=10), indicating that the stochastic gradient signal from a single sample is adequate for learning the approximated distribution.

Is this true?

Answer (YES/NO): YES